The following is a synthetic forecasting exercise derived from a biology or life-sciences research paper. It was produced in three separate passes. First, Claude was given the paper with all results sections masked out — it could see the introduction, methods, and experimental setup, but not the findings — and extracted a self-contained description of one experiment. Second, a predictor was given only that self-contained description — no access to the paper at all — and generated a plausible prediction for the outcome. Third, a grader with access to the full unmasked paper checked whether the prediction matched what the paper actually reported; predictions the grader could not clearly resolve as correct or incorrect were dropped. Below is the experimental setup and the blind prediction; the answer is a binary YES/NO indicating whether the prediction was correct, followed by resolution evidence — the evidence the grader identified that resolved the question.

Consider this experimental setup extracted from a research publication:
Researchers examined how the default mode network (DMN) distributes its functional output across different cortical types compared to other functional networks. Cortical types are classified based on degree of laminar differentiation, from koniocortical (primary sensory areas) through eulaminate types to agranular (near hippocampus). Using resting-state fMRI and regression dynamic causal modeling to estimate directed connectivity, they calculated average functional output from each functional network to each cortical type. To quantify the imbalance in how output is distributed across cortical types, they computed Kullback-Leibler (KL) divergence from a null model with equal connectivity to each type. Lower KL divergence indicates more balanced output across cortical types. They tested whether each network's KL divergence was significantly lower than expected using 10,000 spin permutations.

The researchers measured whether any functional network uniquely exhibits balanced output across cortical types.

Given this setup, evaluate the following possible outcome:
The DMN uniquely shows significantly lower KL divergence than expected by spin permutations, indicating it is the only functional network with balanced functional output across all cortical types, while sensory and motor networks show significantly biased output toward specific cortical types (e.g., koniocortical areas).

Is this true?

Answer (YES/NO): YES